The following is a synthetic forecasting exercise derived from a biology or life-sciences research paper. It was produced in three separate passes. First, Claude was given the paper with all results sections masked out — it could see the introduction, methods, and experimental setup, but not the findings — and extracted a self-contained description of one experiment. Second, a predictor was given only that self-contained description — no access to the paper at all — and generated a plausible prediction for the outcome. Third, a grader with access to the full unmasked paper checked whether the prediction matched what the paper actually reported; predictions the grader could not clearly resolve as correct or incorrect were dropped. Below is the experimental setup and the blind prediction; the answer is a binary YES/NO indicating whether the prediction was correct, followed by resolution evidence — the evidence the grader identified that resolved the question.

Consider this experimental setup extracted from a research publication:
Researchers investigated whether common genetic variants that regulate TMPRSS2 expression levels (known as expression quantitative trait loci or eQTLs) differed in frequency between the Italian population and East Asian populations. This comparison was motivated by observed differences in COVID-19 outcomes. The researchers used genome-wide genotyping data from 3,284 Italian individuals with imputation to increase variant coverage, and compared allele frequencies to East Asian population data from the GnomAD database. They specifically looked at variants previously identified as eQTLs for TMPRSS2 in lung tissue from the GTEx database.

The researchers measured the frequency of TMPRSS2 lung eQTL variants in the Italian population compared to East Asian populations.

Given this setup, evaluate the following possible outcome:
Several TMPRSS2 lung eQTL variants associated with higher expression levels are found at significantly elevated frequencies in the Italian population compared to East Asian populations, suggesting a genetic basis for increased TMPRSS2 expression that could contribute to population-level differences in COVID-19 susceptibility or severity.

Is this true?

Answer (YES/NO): YES